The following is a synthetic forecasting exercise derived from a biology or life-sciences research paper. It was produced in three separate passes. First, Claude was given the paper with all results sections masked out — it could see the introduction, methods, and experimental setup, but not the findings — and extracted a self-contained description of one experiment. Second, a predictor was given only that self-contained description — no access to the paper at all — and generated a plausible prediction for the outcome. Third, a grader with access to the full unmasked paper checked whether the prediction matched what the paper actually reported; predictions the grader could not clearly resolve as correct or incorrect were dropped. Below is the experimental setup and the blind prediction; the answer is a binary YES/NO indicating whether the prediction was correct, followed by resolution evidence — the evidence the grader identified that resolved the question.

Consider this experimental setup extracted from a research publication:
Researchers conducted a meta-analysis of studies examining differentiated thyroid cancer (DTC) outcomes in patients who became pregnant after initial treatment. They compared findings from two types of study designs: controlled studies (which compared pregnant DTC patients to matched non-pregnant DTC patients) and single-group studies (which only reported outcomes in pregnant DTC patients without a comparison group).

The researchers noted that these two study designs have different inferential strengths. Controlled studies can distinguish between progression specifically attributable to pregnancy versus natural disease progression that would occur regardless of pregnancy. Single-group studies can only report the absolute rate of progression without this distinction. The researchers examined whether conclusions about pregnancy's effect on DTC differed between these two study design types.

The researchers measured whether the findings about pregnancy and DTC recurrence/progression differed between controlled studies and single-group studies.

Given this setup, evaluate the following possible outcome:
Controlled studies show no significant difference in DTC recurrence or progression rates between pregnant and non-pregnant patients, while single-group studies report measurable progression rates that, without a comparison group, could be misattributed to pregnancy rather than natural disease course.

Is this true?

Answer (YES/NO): YES